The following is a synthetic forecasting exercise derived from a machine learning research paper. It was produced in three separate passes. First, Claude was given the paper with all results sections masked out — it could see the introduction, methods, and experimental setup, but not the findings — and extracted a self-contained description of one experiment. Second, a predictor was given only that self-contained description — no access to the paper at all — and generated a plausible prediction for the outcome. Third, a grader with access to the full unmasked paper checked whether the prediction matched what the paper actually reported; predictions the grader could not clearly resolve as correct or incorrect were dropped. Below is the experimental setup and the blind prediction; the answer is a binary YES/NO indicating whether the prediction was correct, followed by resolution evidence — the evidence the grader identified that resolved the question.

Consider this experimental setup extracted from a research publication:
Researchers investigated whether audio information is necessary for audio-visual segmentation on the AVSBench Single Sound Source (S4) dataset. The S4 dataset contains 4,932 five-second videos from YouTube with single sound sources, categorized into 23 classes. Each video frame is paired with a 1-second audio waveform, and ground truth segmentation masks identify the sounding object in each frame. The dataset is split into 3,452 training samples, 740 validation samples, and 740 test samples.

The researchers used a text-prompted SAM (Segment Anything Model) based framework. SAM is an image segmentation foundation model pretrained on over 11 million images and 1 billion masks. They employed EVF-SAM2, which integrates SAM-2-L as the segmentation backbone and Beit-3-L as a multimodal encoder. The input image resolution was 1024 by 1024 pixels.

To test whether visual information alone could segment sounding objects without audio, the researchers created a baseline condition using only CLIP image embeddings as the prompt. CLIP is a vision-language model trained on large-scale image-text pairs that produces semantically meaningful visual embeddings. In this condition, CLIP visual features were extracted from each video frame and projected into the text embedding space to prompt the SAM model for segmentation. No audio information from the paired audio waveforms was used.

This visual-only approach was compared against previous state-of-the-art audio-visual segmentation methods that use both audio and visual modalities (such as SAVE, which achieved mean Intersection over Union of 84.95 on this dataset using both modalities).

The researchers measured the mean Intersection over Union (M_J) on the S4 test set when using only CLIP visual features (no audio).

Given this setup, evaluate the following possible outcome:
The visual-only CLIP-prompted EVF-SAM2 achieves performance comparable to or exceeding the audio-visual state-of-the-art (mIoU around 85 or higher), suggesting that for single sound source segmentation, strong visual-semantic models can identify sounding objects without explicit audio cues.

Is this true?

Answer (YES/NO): YES